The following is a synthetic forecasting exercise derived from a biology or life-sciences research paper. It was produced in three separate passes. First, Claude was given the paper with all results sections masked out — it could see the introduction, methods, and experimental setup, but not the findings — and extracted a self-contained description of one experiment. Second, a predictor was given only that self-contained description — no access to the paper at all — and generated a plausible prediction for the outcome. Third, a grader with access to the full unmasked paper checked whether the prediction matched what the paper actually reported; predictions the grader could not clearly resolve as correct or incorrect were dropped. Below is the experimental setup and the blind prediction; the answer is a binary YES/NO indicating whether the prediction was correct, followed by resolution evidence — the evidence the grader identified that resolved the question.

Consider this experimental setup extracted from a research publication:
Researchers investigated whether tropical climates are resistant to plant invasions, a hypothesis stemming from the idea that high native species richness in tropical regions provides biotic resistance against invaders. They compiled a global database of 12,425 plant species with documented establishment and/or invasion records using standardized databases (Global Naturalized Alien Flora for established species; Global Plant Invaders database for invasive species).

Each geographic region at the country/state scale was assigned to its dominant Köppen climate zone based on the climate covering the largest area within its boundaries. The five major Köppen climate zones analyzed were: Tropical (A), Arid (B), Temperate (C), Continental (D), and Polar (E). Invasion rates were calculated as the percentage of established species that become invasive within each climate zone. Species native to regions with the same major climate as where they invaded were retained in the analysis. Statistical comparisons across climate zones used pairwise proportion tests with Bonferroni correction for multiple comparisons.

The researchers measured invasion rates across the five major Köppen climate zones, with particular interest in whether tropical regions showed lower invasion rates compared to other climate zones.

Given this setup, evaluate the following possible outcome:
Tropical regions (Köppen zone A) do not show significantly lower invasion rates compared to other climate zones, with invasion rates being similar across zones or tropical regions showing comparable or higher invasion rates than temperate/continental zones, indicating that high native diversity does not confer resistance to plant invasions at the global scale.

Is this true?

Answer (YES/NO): YES